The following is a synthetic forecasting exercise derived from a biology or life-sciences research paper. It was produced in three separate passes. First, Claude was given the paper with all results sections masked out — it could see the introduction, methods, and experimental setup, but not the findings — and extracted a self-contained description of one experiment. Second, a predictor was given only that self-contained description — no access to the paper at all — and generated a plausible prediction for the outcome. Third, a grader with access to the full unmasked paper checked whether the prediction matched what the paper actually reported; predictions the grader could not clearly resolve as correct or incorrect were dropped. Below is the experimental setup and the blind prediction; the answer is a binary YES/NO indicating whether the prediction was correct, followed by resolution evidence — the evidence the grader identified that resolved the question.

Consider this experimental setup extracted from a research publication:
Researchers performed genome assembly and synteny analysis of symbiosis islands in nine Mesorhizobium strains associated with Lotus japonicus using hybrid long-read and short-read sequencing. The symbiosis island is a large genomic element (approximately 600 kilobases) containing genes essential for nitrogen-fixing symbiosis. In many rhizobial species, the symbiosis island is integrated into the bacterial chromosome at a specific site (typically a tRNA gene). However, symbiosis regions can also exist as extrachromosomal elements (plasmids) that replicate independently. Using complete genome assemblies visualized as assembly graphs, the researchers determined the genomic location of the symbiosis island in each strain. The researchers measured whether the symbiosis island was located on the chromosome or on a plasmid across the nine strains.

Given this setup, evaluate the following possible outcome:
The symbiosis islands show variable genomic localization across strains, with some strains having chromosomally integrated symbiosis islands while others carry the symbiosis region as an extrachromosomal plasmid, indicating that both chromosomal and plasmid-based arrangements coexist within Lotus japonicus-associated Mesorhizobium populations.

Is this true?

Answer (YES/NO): YES